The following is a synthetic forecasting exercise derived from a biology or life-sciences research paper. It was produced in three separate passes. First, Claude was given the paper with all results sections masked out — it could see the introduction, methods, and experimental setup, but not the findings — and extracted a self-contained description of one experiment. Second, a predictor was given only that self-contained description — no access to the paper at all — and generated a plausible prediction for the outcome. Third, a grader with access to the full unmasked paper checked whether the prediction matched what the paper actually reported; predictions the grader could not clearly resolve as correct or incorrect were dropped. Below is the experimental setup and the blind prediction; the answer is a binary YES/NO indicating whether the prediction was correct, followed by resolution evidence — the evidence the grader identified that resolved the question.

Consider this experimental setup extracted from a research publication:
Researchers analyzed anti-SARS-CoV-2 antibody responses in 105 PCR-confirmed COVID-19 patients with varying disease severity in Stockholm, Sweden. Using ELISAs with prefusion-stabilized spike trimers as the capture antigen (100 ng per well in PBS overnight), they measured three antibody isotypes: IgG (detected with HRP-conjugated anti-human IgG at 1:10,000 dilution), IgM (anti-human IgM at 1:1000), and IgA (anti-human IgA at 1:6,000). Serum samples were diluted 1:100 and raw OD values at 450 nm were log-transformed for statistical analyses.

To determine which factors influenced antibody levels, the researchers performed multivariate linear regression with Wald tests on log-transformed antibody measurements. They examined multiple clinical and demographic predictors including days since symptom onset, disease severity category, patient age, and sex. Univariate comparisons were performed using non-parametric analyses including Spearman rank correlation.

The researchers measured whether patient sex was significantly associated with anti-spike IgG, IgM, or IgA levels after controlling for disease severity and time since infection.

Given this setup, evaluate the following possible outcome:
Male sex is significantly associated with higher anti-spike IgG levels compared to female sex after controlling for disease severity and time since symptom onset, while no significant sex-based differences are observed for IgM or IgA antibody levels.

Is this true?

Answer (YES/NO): NO